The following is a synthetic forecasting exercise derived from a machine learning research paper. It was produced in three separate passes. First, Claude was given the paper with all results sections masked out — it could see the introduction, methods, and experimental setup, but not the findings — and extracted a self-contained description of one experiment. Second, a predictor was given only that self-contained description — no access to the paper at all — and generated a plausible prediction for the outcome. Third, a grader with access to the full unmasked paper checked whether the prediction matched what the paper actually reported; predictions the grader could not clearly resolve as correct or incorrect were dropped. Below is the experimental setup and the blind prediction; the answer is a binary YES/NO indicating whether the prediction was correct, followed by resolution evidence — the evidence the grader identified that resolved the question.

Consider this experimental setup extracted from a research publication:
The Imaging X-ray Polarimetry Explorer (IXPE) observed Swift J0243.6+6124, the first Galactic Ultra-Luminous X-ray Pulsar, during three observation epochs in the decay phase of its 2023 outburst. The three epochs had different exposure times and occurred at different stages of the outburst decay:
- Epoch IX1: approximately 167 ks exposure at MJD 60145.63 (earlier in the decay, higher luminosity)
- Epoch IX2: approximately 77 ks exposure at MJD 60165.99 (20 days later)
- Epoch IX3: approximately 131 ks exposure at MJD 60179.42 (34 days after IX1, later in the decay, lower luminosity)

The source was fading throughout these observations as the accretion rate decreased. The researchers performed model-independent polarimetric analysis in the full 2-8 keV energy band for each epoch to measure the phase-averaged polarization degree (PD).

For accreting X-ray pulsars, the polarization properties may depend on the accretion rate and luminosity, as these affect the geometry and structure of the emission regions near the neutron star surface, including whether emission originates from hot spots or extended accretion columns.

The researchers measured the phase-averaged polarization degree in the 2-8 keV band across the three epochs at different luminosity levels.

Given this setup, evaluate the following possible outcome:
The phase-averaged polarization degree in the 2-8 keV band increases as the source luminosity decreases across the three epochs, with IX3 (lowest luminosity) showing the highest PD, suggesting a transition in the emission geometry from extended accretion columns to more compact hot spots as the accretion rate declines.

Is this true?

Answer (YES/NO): NO